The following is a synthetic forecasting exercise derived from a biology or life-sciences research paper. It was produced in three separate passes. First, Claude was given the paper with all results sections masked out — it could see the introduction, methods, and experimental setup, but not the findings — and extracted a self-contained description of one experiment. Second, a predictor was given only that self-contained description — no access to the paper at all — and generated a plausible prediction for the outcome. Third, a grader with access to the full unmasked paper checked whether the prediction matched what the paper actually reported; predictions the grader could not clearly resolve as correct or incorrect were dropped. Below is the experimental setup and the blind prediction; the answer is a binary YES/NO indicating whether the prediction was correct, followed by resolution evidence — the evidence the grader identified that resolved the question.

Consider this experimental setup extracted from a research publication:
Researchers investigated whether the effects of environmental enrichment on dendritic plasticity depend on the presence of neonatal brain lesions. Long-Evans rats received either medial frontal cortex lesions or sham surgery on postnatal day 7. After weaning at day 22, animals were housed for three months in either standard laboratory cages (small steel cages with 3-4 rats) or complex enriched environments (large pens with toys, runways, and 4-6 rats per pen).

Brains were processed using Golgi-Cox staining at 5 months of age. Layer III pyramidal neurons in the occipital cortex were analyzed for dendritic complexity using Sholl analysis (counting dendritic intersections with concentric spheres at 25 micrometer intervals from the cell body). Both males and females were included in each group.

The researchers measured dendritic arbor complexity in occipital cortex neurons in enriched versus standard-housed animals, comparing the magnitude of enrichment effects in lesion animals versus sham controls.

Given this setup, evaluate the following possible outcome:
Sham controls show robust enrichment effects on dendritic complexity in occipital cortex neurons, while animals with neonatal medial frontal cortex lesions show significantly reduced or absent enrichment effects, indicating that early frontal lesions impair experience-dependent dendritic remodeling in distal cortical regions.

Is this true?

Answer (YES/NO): NO